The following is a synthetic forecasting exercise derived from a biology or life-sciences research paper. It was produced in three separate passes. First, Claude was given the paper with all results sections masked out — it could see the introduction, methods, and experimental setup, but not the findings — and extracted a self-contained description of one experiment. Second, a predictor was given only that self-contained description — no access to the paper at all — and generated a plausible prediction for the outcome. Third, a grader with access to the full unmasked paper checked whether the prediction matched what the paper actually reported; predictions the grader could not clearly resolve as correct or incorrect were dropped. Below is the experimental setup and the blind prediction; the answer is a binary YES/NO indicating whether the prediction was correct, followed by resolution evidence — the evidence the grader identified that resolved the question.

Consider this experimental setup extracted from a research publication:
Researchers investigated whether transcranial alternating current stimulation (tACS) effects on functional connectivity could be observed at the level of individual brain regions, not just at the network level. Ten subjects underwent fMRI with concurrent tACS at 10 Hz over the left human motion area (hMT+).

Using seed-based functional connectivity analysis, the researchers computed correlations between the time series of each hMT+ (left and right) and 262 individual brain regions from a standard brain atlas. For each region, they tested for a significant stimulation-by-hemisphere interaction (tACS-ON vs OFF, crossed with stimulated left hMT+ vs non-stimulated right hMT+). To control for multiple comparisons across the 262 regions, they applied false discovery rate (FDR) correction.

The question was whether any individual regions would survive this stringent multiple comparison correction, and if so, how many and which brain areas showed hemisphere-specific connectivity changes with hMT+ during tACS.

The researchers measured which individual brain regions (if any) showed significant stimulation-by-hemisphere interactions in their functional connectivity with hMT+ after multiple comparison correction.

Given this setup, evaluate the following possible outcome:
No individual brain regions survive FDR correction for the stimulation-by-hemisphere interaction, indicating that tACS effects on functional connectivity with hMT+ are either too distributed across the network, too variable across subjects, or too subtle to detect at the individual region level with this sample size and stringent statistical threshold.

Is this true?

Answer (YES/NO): YES